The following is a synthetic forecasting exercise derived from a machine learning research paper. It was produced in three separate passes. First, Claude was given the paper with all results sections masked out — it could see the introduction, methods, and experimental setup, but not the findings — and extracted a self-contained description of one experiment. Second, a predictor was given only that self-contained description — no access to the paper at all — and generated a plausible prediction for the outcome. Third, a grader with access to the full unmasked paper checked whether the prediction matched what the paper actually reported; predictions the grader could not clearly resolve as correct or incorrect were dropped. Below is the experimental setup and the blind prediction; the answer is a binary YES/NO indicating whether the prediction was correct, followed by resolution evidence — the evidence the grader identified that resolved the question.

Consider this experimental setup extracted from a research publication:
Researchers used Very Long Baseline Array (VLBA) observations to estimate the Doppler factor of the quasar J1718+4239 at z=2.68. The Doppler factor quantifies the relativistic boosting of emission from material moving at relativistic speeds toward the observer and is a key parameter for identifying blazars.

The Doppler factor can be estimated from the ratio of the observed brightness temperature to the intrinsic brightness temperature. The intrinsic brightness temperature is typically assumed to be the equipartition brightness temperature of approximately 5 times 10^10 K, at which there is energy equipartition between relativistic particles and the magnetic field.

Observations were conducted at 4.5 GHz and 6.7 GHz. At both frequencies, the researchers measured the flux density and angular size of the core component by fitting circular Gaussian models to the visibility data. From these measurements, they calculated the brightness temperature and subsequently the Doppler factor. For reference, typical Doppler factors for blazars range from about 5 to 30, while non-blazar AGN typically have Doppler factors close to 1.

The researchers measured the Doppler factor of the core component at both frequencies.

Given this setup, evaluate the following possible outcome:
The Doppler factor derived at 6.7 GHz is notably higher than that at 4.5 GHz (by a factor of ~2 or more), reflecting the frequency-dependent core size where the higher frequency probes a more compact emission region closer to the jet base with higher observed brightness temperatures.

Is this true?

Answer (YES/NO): NO